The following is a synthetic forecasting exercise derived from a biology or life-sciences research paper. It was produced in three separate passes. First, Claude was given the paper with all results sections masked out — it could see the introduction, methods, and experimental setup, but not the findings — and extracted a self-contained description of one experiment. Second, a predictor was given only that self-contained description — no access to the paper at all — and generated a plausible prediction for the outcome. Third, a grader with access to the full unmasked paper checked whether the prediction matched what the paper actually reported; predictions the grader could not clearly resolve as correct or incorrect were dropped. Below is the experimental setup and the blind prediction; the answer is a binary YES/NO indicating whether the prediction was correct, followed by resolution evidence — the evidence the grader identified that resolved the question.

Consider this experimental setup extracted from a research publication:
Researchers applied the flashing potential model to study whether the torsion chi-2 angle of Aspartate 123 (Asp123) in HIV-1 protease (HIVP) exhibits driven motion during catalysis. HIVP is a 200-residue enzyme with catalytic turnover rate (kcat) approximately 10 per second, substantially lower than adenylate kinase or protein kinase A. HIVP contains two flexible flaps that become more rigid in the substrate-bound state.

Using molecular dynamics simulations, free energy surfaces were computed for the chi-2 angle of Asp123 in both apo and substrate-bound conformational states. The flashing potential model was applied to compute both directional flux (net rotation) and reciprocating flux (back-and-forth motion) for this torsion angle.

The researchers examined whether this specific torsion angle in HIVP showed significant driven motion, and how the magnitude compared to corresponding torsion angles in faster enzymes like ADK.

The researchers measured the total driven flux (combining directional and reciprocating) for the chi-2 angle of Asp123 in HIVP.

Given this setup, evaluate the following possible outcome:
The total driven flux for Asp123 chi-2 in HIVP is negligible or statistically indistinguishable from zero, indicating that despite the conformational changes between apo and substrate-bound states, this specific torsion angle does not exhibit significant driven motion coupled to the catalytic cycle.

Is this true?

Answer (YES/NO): NO